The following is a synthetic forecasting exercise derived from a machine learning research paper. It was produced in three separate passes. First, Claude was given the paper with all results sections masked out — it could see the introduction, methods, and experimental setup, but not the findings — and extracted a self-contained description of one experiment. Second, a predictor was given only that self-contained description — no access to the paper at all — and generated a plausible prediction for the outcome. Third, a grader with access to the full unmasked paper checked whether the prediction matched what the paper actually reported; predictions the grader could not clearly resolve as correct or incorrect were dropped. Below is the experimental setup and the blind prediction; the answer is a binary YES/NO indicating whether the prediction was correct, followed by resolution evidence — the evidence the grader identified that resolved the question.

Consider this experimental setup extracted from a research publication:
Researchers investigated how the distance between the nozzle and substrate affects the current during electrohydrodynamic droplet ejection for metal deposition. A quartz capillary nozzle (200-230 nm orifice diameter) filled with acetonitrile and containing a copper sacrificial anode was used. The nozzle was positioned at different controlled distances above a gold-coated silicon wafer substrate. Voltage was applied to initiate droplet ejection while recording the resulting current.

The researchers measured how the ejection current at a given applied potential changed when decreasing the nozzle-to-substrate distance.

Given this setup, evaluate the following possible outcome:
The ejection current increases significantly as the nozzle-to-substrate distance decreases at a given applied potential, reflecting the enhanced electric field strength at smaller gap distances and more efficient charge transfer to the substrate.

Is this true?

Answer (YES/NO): YES